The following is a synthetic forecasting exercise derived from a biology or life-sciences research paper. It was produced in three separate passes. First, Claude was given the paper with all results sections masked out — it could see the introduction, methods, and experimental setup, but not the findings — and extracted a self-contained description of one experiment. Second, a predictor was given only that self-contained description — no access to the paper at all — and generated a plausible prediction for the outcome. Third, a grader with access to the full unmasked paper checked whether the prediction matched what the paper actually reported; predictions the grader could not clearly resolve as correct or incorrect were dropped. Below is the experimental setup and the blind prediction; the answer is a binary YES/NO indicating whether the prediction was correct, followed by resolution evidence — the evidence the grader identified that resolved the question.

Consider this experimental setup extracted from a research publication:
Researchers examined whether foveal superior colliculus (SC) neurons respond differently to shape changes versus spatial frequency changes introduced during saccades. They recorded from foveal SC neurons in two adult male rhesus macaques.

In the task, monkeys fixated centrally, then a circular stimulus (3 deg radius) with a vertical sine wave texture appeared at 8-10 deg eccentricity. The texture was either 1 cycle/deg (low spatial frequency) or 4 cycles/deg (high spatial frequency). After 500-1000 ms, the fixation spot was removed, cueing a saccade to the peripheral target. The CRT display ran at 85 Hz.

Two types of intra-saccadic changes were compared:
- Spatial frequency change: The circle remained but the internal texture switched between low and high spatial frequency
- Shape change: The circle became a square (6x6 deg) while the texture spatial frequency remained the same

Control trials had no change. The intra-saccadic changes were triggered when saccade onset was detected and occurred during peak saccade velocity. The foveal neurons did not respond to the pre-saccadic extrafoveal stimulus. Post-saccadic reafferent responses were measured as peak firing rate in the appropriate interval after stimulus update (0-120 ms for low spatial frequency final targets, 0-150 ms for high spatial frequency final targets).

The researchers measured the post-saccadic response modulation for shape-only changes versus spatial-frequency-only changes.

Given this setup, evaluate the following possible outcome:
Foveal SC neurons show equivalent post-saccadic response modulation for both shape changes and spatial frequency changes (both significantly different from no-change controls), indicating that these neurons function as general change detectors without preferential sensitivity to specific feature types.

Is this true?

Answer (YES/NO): NO